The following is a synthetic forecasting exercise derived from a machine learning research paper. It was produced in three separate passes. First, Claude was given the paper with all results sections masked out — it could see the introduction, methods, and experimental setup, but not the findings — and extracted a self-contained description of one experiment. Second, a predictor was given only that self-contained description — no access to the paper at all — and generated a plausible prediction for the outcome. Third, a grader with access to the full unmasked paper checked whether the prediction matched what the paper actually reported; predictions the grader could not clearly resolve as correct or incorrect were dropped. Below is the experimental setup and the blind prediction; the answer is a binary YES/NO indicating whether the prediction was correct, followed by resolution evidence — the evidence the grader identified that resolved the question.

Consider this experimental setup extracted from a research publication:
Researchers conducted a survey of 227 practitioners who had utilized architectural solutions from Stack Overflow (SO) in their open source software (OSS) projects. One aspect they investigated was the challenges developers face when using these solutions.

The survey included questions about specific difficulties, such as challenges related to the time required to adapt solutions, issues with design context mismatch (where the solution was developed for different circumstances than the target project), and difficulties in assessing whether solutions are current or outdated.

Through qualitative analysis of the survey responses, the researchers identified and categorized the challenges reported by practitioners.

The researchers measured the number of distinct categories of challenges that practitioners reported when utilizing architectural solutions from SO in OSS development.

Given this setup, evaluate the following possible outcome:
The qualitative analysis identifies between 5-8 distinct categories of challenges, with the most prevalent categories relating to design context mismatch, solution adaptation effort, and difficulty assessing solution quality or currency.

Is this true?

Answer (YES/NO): YES